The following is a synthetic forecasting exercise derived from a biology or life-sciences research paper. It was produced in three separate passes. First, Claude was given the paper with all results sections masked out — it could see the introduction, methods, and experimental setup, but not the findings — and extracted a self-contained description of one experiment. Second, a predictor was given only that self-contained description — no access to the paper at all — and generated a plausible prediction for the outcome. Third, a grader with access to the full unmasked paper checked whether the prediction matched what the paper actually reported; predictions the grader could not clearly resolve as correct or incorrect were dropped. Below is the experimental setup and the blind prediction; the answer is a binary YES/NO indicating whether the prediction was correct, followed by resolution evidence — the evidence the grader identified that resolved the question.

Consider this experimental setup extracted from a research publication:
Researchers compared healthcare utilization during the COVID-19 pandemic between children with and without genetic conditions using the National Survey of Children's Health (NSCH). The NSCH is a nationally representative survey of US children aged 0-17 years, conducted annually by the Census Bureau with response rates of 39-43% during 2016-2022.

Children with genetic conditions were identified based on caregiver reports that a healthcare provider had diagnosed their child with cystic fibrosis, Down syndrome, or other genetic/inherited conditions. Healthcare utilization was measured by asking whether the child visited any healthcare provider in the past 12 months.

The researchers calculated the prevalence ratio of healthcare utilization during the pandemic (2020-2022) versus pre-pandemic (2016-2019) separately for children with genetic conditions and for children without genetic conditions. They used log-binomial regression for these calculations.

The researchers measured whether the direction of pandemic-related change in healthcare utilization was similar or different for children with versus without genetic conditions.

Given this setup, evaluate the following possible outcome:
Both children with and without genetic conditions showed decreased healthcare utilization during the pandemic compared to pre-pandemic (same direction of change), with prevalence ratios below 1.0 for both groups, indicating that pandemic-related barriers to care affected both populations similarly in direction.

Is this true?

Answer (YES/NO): YES